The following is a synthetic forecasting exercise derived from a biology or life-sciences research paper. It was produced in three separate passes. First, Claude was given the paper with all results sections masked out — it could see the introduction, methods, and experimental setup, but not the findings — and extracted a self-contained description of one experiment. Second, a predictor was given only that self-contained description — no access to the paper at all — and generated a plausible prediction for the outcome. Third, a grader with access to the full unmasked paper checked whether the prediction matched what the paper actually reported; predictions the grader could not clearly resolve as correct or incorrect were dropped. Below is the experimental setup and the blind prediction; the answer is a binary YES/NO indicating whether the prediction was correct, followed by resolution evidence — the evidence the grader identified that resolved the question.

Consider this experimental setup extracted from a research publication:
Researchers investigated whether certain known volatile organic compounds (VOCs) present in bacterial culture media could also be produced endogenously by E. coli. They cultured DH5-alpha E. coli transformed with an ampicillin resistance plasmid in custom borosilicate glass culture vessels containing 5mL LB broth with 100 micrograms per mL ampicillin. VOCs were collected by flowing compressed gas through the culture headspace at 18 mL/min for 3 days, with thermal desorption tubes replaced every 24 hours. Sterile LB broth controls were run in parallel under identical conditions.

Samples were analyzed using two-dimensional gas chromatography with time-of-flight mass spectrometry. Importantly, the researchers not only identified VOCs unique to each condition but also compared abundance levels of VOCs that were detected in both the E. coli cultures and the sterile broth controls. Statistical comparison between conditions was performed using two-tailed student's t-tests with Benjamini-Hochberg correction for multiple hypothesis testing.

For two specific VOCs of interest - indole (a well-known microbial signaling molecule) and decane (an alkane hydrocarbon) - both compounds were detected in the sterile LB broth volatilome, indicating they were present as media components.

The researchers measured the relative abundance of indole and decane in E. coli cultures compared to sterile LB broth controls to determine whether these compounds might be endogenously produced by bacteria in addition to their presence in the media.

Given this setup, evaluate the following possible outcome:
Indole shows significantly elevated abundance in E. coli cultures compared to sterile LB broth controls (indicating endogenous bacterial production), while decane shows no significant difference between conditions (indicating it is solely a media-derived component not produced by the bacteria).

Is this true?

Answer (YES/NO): NO